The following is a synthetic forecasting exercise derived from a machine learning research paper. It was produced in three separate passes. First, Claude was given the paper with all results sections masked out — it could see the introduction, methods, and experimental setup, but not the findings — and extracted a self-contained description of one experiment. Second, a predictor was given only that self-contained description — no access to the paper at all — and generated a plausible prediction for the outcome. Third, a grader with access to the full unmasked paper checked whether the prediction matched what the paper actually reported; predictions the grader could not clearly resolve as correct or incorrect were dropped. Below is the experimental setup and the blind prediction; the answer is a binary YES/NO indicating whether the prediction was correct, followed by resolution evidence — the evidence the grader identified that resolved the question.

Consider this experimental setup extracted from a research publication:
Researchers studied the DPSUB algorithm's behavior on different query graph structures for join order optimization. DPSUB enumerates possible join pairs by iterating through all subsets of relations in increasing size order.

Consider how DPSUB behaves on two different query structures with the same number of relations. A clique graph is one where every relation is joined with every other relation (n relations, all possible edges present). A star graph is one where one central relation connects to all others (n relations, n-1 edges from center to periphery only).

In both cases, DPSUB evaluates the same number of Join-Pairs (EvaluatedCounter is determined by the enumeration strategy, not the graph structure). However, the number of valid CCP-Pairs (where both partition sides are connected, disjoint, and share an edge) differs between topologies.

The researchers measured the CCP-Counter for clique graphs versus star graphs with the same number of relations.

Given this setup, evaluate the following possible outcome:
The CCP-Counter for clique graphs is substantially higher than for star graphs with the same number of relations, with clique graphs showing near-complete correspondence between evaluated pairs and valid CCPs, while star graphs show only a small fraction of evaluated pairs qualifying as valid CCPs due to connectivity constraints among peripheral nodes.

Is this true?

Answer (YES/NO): YES